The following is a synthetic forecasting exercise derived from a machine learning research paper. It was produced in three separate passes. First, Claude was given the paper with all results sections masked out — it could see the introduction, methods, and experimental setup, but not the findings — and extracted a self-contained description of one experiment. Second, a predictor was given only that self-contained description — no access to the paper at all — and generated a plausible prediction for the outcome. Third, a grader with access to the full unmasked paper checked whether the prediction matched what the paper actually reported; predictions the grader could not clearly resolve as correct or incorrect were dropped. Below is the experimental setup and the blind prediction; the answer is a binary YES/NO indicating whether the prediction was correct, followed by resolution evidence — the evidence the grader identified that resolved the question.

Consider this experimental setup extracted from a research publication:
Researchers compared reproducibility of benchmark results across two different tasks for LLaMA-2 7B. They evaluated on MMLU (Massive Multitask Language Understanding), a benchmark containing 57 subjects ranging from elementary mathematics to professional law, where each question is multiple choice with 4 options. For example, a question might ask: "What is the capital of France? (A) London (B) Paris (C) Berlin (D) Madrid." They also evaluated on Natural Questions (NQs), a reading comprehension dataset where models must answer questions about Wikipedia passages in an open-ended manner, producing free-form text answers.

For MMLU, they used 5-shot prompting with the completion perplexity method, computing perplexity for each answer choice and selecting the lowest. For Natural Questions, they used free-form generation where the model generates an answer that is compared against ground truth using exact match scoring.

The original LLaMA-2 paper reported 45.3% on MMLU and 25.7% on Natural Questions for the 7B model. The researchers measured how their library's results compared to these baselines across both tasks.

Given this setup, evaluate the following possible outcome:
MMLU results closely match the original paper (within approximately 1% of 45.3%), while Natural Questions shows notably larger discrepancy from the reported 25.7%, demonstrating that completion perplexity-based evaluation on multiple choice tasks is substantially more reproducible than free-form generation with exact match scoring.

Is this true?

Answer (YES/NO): NO